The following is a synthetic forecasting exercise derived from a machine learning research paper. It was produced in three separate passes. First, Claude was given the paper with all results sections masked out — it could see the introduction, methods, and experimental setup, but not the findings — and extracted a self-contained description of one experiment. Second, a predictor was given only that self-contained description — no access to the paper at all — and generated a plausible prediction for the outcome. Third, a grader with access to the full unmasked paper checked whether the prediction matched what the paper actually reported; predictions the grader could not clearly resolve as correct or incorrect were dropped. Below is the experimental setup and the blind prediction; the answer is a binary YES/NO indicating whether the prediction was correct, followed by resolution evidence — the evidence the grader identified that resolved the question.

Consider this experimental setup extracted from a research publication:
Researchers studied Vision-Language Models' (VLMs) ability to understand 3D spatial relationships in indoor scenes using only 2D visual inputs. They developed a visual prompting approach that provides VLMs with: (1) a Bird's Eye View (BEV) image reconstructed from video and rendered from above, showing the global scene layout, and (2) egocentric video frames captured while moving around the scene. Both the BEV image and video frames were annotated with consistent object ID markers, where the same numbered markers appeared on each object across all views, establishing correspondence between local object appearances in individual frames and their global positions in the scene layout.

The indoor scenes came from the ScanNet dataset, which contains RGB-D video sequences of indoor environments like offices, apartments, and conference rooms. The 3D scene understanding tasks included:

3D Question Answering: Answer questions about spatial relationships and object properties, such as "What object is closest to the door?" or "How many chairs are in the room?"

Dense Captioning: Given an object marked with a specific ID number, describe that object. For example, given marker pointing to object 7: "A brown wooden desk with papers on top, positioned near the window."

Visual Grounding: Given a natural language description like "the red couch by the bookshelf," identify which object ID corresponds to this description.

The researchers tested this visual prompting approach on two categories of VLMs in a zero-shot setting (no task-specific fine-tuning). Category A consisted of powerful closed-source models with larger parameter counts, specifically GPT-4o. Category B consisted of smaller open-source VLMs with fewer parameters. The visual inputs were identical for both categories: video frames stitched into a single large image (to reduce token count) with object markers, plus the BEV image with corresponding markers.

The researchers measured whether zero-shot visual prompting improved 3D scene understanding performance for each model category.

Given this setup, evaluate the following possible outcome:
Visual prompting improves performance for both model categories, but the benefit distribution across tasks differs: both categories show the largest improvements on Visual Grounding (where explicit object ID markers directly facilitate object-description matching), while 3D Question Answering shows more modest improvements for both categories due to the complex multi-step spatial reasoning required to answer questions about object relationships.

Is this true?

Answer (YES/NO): NO